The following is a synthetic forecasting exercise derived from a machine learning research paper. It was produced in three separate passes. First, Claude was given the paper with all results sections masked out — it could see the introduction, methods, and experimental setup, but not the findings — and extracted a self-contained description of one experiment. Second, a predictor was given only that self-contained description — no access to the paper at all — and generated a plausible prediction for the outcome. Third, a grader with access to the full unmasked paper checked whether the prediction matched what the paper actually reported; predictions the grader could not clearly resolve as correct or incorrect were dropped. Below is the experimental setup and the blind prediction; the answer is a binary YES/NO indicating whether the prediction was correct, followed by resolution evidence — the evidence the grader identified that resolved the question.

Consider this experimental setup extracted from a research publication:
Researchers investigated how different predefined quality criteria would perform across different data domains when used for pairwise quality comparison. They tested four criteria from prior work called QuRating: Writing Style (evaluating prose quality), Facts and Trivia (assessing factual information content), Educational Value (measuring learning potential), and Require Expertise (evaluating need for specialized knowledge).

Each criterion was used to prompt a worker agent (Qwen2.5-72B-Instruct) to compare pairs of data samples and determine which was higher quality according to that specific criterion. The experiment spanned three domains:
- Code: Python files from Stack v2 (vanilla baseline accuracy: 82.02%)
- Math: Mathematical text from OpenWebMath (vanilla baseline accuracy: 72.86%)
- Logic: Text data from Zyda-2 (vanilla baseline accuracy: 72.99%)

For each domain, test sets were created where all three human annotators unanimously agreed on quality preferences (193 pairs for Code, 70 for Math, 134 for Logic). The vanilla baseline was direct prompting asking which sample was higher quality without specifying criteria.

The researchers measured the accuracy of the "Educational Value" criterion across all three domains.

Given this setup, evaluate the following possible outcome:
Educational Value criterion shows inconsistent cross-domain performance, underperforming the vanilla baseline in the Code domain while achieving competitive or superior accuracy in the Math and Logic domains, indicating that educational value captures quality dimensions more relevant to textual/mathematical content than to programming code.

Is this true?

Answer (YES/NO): NO